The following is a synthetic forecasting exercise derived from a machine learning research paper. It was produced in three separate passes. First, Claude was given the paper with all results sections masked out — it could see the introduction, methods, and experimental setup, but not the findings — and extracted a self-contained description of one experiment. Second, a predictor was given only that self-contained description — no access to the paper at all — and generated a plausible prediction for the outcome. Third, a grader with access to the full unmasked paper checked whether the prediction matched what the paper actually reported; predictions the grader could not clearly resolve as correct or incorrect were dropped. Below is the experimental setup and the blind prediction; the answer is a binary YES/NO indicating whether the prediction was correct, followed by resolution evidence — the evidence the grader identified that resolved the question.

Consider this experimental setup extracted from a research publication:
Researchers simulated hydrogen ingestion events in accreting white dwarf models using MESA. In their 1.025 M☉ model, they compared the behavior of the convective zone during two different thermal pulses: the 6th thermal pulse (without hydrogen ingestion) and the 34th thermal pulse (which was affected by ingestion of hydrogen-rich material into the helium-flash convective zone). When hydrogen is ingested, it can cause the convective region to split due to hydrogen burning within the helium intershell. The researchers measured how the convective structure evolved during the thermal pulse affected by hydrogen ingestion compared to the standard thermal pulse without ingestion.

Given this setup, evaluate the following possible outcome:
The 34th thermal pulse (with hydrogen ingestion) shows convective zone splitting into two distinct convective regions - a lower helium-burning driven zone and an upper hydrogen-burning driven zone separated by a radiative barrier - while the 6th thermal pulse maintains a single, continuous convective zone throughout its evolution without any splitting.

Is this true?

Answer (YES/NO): YES